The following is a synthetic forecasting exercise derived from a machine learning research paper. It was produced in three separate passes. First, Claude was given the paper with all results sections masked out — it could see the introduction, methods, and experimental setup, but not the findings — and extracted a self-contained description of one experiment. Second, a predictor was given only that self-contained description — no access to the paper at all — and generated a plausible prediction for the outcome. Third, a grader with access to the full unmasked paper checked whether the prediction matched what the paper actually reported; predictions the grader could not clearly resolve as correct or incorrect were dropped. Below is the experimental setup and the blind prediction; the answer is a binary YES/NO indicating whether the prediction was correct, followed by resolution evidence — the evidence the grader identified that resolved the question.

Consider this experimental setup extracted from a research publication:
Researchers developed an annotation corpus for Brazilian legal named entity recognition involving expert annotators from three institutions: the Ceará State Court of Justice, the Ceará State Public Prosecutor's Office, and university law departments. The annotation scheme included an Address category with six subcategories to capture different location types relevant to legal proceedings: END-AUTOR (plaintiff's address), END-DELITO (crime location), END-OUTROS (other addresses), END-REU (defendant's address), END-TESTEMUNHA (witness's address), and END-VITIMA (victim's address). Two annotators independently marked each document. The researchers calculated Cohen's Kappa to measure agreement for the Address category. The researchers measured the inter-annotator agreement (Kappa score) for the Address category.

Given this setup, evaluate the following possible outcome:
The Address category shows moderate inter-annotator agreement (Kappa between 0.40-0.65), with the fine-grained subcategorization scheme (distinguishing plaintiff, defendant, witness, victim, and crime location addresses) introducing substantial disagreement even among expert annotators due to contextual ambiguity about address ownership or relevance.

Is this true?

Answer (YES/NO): NO